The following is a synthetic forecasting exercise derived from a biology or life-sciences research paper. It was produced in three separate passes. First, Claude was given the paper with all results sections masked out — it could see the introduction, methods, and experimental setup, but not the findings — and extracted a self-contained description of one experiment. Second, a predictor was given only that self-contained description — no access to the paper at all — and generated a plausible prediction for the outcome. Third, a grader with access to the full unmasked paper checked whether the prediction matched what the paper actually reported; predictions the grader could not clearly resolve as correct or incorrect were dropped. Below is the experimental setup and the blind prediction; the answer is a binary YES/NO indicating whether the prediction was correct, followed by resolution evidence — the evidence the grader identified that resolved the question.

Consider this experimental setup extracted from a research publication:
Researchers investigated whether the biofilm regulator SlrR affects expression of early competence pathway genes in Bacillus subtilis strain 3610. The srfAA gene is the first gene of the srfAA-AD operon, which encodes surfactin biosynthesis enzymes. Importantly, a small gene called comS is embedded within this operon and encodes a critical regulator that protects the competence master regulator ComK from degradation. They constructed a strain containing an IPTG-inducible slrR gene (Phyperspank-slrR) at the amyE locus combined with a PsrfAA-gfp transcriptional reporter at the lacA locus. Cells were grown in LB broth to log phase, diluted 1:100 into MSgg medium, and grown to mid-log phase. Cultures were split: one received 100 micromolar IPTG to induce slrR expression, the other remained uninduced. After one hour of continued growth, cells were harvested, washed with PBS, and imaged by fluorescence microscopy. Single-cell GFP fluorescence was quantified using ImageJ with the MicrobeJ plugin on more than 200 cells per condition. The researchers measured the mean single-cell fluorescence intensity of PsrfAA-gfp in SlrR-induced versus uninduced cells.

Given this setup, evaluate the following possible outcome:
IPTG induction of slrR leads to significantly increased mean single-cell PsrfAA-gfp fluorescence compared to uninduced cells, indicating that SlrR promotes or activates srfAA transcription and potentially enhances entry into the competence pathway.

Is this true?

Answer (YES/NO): NO